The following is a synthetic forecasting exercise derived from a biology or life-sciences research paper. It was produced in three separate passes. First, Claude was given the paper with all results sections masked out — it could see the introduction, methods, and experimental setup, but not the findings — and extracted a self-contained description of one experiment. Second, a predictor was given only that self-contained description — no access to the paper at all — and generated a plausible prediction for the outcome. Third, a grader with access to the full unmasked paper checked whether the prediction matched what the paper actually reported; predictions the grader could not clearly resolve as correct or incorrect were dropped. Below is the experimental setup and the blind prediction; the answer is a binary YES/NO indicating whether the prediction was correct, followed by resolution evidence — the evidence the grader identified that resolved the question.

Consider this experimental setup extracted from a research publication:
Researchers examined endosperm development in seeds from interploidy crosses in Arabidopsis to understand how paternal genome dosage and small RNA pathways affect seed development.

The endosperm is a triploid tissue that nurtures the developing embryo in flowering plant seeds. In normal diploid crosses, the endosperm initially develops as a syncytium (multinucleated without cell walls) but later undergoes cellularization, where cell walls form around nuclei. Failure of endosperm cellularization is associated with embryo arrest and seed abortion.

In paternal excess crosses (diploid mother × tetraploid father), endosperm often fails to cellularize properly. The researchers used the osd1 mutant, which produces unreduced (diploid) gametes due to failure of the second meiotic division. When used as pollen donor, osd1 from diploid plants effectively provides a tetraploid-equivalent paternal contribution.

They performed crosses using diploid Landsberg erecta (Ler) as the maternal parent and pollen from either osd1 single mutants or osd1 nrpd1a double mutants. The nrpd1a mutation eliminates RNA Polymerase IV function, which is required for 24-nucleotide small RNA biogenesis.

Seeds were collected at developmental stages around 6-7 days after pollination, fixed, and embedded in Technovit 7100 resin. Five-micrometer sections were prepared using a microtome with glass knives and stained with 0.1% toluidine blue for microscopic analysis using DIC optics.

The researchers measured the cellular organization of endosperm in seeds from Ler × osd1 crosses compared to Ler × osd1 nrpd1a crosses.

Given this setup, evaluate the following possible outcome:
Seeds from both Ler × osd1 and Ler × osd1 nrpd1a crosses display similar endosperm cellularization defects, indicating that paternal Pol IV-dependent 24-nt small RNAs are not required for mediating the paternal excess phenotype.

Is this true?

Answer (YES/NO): NO